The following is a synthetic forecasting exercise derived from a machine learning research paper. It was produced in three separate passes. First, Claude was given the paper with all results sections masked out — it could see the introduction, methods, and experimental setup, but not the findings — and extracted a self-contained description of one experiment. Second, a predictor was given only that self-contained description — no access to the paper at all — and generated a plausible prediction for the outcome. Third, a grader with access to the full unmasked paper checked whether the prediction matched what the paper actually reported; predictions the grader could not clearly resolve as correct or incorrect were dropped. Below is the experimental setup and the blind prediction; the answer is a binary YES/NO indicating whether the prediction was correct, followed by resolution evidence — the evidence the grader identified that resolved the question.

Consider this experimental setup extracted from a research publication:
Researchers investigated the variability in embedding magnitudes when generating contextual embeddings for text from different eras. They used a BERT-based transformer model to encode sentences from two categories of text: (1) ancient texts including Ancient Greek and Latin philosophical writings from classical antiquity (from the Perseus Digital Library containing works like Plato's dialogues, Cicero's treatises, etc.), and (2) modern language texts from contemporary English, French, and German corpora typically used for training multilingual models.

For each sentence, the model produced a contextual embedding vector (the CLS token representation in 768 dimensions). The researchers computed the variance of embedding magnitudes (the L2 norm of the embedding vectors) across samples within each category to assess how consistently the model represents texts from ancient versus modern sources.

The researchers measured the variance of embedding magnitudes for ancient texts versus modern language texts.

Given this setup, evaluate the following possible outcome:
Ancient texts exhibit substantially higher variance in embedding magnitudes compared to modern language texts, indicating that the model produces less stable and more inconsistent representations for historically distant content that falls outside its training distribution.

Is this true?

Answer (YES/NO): YES